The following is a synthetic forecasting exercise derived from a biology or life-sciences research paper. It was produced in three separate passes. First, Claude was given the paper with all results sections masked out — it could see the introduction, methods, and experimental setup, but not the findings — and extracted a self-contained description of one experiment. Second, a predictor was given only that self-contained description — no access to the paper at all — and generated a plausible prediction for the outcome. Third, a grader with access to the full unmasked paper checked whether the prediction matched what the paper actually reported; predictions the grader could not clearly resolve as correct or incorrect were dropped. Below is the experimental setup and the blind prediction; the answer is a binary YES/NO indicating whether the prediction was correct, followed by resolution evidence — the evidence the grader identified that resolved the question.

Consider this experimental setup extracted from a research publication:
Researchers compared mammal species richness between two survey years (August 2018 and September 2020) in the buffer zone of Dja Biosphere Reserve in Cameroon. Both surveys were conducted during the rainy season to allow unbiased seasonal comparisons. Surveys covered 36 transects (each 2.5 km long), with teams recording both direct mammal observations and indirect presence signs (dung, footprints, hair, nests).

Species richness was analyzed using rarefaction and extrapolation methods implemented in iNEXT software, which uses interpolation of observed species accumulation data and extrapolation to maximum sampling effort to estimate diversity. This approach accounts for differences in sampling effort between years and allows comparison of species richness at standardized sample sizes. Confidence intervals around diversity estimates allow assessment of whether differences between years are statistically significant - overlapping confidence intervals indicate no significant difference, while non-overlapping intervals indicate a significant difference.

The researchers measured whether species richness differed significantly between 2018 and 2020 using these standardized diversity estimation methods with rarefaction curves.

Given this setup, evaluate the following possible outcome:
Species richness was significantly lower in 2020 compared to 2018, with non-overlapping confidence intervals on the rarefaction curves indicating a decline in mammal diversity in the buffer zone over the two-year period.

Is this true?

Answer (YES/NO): NO